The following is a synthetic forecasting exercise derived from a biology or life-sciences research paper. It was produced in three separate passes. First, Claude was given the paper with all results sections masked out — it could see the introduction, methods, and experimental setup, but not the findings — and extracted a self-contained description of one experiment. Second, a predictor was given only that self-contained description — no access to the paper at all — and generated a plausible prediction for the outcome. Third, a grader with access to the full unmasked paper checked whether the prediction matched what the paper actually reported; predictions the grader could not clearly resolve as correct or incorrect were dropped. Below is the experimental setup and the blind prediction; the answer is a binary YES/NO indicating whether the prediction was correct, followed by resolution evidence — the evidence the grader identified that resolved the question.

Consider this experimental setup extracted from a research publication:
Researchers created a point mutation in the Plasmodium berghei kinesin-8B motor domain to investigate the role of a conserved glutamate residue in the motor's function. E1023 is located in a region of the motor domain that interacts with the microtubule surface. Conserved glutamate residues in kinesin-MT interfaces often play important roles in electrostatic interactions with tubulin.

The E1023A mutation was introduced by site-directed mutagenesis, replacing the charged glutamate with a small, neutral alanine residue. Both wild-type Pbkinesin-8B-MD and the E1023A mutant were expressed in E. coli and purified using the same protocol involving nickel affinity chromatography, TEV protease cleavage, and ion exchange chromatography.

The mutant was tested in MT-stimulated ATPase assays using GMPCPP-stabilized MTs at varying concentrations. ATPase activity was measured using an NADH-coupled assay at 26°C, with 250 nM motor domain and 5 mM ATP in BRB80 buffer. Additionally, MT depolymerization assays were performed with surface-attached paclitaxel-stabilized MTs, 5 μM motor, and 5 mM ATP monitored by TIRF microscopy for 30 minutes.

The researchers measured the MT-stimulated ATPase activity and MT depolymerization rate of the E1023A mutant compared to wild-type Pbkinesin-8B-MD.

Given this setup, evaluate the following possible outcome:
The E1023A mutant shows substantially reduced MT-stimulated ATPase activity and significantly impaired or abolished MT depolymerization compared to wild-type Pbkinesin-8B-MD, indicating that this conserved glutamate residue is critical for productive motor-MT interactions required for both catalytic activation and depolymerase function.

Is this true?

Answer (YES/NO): NO